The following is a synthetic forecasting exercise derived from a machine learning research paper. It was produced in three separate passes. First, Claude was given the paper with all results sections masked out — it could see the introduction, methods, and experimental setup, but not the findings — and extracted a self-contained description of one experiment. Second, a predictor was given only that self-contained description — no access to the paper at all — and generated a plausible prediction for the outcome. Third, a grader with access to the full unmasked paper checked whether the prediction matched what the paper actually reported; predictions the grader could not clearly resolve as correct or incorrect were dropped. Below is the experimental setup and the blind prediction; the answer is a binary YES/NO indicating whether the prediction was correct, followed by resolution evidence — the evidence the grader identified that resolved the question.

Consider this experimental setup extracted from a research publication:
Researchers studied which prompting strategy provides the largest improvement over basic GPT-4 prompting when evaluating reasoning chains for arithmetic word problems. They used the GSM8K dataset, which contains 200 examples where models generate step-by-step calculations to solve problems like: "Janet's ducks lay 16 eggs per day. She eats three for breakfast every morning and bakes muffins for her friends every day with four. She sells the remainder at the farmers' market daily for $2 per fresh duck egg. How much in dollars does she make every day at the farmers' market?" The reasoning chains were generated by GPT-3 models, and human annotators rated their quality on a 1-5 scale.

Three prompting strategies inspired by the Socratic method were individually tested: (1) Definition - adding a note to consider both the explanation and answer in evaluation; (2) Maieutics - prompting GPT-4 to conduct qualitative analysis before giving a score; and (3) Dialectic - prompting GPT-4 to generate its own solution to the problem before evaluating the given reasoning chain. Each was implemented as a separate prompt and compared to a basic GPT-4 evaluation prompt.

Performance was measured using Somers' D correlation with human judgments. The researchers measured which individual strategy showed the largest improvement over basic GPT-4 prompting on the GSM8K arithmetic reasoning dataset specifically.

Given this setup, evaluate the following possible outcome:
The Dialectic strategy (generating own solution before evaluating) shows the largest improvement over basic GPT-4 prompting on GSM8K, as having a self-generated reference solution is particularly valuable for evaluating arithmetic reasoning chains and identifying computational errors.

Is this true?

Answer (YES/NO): YES